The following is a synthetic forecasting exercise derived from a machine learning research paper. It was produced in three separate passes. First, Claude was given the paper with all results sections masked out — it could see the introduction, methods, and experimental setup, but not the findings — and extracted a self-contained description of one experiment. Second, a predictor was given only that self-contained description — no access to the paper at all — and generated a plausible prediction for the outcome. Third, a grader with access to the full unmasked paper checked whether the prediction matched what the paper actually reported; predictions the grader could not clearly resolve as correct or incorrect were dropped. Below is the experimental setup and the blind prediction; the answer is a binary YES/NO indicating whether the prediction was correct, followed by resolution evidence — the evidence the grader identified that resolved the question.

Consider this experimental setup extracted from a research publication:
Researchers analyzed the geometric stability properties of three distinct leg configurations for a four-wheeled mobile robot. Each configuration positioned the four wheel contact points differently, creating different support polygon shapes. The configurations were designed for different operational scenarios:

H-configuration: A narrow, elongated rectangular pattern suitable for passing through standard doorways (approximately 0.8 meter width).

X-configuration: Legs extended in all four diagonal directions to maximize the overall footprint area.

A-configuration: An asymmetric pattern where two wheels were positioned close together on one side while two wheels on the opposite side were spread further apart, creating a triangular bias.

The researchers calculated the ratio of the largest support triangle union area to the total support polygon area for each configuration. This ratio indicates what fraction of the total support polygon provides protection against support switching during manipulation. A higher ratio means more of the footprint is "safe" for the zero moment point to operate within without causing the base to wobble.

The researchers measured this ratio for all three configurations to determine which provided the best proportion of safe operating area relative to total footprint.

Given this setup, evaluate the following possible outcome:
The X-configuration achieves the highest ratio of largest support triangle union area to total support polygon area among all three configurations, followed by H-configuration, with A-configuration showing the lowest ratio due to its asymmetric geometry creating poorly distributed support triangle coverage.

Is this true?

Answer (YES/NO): NO